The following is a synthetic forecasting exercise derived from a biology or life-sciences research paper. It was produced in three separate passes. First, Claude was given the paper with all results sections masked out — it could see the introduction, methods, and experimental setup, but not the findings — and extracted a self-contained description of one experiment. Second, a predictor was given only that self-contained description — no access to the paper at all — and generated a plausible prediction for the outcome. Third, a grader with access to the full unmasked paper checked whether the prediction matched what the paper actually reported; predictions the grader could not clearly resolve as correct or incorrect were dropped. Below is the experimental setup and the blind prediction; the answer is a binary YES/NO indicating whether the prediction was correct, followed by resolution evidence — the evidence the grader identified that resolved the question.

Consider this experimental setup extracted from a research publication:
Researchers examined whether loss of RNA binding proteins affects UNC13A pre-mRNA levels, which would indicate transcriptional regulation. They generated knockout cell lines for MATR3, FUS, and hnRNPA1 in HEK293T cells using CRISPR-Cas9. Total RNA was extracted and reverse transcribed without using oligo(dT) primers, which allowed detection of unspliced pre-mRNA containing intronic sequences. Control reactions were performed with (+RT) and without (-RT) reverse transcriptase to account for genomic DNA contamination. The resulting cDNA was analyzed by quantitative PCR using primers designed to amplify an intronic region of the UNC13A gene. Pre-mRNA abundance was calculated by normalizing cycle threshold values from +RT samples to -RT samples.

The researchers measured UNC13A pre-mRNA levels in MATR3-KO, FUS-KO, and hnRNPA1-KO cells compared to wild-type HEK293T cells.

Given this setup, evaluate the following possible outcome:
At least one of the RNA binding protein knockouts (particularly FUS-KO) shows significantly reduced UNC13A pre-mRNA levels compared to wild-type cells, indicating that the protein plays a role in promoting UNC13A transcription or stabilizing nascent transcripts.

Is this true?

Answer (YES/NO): YES